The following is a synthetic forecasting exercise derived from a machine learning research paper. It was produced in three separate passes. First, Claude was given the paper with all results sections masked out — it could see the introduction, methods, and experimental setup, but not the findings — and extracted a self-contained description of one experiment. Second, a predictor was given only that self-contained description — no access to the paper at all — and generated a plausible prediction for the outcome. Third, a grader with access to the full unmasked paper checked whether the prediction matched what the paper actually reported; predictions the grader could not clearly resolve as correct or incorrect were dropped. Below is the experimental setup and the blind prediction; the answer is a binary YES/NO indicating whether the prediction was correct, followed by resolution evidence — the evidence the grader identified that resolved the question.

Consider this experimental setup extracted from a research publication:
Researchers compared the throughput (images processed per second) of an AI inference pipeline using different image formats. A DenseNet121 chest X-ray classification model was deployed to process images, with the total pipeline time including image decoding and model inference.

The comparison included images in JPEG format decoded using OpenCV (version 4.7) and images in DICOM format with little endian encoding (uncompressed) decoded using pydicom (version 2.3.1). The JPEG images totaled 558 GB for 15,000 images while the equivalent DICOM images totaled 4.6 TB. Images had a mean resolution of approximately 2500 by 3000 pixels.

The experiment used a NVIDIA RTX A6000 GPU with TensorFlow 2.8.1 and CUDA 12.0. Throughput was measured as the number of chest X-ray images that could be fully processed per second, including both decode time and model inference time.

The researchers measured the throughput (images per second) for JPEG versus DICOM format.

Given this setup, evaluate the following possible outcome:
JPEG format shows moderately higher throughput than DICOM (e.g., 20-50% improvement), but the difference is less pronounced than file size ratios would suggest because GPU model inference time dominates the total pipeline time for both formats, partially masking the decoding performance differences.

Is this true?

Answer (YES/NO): NO